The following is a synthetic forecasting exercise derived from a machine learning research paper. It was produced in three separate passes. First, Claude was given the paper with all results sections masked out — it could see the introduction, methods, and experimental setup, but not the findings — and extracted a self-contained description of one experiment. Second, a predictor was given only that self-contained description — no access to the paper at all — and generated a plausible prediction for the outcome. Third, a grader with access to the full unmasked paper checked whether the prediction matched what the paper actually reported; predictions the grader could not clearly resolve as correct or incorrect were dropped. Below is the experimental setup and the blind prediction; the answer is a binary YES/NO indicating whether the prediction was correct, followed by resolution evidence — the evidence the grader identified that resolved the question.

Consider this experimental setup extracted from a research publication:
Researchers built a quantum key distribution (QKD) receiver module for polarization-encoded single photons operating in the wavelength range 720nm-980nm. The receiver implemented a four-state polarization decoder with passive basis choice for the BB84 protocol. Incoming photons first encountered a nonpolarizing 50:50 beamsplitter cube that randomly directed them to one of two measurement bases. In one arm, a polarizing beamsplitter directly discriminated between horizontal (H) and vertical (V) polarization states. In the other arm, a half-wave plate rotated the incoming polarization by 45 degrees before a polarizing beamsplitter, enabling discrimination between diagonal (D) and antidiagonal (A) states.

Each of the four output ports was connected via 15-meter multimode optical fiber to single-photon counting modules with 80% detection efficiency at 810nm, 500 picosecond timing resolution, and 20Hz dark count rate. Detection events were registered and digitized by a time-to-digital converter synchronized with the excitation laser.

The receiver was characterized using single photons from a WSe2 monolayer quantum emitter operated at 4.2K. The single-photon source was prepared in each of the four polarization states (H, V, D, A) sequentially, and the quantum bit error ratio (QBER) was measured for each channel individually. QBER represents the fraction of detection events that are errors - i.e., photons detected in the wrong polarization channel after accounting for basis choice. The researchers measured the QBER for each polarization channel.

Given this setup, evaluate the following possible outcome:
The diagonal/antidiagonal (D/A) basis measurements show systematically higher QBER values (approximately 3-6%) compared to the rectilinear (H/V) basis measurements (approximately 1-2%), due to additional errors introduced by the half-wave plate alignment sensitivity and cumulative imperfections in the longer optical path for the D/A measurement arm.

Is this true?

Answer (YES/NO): NO